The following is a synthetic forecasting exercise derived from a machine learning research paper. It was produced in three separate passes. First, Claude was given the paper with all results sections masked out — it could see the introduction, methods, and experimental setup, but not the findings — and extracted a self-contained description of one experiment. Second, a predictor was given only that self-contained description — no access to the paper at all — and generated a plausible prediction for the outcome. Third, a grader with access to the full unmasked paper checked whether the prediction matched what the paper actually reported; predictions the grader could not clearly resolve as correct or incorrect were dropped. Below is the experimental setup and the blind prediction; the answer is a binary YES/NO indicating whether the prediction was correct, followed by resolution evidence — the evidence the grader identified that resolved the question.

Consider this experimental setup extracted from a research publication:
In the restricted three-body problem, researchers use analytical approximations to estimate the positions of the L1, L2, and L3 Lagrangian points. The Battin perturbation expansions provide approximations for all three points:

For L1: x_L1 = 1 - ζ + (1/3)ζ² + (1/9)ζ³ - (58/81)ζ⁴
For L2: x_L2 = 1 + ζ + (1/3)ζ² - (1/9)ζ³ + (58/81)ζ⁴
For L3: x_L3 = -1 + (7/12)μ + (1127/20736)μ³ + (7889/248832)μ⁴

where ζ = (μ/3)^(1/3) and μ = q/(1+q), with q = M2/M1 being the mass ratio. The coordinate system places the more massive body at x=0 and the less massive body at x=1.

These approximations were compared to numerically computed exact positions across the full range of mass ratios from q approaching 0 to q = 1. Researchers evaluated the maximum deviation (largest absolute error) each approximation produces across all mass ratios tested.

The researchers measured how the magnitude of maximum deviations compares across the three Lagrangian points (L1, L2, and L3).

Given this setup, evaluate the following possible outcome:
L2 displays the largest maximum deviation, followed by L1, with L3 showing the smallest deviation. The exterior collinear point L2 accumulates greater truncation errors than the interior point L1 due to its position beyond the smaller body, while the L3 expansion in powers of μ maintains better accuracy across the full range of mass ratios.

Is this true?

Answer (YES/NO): NO